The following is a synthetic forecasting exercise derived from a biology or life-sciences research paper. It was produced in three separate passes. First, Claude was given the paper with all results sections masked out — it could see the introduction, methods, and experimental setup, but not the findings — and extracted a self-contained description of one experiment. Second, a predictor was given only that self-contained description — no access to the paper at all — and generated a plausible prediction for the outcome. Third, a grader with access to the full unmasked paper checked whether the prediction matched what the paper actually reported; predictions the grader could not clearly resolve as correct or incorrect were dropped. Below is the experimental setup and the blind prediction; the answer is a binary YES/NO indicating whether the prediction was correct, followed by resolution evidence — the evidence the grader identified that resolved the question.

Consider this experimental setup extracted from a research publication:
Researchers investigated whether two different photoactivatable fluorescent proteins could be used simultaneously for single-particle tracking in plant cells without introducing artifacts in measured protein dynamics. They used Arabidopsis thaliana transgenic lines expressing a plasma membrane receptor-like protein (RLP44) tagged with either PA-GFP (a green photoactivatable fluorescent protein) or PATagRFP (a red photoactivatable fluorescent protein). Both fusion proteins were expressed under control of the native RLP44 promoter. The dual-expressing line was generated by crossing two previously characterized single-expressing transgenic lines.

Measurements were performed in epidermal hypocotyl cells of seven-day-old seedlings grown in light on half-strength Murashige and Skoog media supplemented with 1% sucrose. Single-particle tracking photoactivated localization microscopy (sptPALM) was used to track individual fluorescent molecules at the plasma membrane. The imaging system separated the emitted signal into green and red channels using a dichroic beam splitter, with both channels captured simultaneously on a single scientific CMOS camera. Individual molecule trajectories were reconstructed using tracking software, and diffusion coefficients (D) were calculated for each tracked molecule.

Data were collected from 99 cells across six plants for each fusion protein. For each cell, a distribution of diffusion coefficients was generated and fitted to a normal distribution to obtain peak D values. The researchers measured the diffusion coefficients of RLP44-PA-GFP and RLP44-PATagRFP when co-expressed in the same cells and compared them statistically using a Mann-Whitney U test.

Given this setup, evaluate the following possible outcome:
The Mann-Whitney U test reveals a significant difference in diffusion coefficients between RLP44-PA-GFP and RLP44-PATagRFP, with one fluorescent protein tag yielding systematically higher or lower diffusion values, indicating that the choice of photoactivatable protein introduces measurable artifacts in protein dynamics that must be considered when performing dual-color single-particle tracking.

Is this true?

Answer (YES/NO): NO